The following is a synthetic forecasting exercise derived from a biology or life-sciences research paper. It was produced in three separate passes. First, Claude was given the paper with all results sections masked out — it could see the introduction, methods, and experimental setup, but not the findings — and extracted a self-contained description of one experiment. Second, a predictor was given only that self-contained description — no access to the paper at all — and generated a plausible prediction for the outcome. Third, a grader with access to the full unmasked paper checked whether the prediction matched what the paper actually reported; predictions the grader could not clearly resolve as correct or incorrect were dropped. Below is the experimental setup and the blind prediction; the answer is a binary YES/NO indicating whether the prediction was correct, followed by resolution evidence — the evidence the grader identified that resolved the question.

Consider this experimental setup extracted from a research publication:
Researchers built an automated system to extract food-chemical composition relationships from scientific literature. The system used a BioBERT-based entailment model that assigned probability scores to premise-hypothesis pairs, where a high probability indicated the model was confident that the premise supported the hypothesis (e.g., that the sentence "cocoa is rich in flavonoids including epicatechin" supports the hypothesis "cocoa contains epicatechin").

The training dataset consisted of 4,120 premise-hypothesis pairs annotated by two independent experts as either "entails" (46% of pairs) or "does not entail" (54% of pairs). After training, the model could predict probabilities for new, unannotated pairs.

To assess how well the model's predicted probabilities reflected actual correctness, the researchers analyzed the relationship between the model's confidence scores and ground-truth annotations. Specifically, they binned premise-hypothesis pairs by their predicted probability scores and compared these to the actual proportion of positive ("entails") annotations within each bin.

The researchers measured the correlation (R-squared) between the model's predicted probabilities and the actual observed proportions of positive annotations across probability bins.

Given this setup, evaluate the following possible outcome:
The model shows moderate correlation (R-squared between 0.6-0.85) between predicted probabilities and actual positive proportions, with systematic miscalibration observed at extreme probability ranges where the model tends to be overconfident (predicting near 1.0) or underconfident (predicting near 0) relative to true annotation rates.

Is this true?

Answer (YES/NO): NO